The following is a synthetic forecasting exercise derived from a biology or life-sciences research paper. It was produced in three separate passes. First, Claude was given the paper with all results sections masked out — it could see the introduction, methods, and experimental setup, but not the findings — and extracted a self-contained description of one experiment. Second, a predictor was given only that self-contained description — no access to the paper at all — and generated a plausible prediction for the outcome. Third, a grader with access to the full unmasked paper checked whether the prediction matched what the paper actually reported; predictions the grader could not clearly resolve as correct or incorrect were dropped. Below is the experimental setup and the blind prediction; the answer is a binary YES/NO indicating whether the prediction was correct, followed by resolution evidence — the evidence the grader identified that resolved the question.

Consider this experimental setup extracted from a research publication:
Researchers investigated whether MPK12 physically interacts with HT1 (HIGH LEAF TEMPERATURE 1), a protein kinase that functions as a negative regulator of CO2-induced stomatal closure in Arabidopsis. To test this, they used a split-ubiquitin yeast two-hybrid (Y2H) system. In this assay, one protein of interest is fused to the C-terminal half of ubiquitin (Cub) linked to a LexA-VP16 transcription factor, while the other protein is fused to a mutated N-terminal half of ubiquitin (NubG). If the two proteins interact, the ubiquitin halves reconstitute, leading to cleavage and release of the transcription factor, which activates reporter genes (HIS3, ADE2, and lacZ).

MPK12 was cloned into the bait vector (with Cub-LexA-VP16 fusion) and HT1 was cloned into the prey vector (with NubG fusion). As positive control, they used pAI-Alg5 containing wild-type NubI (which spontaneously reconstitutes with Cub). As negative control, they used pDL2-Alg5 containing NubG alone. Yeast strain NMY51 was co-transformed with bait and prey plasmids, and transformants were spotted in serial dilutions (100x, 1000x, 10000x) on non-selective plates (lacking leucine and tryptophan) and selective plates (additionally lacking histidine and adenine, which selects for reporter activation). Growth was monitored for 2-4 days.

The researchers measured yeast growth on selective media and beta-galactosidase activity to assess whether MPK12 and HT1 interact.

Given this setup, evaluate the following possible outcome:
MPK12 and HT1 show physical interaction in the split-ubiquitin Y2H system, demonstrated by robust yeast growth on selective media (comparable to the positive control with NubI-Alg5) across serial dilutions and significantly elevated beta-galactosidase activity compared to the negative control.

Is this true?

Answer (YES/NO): YES